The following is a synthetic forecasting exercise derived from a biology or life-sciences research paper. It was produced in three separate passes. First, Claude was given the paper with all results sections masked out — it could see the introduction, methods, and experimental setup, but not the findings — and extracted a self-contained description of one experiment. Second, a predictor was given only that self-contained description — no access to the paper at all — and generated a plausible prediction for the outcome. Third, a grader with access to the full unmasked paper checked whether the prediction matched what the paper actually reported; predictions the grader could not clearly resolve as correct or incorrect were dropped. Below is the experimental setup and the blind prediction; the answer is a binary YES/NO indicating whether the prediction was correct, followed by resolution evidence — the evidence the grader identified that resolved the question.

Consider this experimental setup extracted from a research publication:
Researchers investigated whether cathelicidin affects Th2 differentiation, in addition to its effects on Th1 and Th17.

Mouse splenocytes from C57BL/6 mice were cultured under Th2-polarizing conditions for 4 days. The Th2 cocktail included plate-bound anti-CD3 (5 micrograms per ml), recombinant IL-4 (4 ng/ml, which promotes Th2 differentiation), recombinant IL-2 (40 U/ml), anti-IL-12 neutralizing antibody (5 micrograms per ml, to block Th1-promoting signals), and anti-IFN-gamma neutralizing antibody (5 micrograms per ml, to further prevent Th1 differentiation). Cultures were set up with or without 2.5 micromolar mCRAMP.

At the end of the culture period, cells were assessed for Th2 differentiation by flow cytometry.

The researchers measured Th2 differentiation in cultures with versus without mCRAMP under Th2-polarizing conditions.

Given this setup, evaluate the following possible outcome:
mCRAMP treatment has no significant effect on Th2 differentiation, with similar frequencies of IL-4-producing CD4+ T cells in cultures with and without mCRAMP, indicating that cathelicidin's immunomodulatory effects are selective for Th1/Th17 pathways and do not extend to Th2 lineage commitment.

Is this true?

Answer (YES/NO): NO